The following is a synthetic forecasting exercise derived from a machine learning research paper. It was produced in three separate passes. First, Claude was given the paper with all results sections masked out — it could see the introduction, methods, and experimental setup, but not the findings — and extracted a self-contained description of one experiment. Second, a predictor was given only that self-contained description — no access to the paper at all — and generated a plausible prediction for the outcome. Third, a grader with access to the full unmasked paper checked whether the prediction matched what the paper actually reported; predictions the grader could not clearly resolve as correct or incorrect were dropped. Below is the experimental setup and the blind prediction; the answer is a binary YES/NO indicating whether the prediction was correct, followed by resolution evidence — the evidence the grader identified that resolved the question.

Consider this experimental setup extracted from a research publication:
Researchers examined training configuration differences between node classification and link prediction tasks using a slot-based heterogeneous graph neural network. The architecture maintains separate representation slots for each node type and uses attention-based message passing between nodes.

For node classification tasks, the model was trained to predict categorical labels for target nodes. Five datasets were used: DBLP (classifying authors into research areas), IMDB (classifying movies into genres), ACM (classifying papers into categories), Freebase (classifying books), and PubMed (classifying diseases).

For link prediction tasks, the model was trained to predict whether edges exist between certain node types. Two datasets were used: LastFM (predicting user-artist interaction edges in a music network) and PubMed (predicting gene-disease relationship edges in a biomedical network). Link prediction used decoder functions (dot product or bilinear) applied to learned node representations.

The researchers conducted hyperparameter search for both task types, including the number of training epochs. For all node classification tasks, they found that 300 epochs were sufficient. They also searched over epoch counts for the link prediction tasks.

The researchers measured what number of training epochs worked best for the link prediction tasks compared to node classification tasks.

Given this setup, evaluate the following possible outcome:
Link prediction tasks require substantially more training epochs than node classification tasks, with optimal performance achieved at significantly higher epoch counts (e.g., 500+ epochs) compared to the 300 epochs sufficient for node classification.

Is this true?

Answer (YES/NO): YES